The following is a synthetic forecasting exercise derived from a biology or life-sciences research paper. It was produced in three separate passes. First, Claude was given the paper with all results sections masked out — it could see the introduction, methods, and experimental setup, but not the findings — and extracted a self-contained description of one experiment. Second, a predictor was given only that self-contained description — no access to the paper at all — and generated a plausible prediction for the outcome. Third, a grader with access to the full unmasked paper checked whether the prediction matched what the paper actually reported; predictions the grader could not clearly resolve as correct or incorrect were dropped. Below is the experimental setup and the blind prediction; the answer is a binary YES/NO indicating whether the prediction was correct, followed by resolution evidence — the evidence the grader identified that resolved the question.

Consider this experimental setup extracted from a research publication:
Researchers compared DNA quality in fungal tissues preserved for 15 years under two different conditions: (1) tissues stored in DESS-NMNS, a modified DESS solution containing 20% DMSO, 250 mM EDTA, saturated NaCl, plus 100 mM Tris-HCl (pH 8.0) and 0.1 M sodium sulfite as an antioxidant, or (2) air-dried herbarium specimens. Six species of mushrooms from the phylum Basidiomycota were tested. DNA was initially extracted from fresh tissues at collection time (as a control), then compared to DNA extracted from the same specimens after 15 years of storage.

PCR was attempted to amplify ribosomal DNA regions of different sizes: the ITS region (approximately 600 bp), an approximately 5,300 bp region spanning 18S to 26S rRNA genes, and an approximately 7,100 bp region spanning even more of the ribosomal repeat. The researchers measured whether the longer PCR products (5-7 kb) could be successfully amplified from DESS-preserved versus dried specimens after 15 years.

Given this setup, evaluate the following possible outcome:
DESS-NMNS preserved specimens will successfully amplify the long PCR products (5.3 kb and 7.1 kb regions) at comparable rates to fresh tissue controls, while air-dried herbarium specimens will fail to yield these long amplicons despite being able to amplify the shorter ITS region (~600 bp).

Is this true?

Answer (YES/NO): NO